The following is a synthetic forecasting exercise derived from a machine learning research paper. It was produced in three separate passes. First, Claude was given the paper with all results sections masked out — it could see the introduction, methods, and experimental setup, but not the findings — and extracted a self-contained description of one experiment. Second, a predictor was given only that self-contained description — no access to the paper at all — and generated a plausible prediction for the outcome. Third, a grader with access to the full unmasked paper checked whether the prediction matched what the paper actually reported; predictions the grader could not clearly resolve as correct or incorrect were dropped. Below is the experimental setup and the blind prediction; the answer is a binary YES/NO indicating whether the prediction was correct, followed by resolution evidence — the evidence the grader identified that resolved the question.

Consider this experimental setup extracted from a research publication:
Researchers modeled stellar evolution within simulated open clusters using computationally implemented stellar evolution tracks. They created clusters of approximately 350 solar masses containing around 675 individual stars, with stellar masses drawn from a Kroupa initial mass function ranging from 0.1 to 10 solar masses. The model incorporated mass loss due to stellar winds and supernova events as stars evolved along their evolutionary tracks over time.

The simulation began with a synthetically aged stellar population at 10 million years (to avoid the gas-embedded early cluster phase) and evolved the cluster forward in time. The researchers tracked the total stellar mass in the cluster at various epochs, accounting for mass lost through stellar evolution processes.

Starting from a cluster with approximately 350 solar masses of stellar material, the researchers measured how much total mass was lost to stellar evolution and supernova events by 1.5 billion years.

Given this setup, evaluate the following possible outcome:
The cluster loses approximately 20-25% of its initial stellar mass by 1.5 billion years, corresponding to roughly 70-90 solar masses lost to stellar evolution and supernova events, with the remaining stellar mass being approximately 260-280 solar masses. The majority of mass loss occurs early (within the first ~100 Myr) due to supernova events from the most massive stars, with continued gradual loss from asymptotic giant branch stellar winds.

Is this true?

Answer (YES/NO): NO